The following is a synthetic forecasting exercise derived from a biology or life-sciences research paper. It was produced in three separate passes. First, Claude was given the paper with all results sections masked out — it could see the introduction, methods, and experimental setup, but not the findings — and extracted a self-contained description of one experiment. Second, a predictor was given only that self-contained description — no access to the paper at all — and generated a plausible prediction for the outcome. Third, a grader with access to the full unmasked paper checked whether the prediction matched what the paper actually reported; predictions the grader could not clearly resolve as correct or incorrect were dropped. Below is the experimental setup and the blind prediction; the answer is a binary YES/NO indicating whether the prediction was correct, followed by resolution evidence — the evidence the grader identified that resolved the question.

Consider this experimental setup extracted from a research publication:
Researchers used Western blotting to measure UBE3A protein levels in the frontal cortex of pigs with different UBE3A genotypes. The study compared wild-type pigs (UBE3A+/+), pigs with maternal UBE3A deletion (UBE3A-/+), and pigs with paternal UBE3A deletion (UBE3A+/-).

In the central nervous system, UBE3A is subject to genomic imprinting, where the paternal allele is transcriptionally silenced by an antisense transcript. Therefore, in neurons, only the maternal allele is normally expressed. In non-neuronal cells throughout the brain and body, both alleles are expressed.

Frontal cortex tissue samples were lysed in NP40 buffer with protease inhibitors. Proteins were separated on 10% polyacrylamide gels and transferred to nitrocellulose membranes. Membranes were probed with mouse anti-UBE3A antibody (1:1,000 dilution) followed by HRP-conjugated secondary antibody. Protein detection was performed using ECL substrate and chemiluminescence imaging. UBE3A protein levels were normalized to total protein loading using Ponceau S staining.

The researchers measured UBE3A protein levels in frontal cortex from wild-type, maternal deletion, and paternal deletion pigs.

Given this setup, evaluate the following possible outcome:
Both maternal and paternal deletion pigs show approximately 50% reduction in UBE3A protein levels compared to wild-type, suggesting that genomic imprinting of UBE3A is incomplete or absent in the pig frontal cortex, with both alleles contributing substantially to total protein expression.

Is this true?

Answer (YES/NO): NO